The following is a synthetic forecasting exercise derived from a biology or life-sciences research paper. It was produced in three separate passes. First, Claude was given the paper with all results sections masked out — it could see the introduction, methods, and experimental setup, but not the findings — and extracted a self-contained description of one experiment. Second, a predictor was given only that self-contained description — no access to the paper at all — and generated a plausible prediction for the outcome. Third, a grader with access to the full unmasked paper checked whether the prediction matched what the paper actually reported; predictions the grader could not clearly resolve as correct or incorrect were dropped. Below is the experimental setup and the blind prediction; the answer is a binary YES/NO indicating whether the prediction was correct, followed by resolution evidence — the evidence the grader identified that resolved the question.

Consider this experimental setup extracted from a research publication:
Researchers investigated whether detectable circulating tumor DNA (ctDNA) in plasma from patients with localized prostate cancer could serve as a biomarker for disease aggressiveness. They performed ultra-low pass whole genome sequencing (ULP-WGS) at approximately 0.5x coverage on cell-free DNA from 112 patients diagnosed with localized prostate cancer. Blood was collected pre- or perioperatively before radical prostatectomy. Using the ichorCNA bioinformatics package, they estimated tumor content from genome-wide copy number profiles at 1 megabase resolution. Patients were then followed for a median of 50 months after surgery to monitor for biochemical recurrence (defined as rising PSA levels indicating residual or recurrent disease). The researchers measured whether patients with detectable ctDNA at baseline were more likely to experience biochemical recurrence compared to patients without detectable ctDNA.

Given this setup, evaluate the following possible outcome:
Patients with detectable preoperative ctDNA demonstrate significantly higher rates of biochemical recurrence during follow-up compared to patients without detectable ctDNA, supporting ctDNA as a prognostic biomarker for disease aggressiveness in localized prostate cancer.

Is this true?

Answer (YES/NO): NO